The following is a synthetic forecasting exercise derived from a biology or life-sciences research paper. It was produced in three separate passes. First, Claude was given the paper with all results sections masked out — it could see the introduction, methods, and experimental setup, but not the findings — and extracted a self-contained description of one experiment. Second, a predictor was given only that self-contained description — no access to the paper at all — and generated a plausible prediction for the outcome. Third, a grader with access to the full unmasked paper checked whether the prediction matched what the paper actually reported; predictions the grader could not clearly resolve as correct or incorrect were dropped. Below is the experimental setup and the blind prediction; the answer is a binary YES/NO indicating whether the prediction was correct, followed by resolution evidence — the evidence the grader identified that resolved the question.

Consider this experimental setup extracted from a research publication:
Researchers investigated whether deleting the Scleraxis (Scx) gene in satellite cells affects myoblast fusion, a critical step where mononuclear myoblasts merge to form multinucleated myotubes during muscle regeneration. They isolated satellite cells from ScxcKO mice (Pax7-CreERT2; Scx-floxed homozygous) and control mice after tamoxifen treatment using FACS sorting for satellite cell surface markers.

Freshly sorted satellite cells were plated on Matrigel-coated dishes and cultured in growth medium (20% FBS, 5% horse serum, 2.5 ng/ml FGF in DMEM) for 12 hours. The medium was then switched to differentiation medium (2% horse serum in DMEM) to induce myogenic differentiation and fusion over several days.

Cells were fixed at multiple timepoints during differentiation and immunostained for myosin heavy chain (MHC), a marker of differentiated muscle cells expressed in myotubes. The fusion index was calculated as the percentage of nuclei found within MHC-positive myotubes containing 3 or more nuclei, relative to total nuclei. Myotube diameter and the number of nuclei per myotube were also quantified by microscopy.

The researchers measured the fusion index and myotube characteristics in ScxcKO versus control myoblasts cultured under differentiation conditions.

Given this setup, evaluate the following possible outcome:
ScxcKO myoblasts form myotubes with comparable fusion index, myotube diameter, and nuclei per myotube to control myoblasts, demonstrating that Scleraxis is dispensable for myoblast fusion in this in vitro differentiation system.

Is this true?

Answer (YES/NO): NO